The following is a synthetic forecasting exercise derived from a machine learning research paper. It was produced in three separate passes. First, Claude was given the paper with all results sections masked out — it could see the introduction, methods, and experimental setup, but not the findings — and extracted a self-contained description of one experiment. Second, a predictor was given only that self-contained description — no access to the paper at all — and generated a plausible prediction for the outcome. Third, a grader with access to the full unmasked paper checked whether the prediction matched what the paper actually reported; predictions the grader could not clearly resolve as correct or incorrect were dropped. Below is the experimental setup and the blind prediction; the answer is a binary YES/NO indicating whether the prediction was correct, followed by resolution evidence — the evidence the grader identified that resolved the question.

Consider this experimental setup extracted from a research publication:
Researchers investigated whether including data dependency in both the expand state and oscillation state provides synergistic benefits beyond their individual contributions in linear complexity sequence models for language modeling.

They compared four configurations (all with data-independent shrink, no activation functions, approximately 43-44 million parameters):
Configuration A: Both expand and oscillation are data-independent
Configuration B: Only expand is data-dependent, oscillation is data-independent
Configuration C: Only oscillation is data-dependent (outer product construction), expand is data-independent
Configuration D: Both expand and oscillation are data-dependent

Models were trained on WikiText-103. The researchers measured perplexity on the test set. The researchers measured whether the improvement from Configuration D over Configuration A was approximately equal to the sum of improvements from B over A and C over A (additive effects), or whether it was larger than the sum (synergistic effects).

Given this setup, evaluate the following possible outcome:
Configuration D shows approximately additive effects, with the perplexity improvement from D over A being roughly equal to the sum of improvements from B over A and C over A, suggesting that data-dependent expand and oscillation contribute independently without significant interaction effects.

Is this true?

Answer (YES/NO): YES